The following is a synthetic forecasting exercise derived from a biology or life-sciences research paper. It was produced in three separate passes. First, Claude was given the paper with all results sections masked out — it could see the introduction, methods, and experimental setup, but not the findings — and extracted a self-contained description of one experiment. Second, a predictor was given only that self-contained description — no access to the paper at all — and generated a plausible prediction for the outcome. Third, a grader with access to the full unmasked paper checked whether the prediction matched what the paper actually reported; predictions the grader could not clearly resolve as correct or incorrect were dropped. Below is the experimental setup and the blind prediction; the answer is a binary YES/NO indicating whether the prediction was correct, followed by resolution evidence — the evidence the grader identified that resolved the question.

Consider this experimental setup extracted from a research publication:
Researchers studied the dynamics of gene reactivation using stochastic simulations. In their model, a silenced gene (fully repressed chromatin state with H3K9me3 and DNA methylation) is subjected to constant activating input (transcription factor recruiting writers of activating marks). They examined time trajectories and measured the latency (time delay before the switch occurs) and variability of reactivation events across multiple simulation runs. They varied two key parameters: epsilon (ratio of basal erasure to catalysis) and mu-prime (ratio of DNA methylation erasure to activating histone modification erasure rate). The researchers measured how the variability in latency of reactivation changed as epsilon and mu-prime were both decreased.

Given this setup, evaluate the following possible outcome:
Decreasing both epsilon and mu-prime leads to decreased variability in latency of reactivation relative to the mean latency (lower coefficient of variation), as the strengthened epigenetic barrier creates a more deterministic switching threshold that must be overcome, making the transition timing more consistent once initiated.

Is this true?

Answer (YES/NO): NO